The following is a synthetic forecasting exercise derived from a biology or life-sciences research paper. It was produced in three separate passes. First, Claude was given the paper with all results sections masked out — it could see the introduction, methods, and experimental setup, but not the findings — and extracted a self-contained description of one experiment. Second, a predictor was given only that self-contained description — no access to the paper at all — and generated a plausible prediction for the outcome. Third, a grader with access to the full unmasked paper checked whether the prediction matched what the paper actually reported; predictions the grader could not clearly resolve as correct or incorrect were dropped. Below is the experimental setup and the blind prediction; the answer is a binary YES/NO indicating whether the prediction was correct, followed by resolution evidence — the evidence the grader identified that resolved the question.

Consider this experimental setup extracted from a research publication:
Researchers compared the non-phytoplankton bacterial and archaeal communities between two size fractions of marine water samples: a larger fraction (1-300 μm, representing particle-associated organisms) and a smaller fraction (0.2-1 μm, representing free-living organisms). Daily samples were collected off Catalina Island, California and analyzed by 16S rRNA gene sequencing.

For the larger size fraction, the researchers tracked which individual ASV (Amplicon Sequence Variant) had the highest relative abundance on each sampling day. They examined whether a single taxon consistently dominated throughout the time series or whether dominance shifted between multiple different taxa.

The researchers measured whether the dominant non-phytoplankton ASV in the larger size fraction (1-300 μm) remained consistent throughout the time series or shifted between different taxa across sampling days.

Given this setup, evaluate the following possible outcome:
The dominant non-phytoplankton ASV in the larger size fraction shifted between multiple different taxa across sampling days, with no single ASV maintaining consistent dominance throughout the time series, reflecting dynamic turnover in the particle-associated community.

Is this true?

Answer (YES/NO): YES